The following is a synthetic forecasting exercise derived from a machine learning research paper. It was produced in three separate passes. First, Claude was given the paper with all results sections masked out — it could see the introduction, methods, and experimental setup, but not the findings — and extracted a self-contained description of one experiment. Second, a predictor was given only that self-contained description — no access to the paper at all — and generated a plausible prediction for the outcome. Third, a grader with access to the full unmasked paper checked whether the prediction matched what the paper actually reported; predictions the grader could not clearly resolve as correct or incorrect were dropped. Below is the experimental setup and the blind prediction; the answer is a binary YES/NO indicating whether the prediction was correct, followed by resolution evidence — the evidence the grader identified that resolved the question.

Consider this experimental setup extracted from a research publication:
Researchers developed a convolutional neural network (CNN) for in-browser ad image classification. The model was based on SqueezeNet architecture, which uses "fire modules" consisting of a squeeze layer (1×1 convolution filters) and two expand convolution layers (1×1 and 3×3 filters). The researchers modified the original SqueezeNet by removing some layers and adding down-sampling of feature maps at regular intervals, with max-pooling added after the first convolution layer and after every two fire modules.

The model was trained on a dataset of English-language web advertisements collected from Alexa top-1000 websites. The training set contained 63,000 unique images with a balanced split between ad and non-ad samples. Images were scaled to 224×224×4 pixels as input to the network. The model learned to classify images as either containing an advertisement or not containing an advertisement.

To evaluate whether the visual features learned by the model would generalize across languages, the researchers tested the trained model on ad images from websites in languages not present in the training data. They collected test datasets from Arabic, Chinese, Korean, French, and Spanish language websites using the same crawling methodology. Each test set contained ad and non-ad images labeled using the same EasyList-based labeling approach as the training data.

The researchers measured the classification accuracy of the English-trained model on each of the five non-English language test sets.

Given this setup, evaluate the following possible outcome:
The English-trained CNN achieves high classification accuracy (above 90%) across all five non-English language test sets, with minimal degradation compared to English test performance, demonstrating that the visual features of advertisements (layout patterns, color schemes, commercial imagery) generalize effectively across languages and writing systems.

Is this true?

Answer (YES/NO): NO